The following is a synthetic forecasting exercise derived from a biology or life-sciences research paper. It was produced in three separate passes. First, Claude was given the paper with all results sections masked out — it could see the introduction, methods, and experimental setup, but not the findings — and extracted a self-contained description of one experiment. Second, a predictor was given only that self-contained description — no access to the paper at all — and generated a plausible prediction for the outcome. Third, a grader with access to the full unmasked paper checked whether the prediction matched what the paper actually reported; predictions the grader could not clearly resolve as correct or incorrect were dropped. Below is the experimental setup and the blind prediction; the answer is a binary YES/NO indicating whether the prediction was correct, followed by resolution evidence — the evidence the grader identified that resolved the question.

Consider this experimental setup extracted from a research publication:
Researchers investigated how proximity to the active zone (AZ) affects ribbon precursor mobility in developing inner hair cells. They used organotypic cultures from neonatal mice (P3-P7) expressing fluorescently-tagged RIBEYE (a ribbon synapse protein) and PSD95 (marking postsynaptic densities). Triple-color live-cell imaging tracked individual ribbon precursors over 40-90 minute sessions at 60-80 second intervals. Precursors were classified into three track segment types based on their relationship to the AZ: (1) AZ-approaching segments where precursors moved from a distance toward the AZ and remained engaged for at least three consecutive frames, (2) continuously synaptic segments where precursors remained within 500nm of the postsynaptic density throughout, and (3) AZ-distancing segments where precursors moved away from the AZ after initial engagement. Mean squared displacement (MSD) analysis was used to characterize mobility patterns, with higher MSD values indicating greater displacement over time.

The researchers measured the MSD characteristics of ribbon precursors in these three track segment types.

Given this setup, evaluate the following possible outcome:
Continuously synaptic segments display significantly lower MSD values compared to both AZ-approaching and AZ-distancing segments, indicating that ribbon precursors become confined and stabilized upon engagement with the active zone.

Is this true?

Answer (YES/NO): YES